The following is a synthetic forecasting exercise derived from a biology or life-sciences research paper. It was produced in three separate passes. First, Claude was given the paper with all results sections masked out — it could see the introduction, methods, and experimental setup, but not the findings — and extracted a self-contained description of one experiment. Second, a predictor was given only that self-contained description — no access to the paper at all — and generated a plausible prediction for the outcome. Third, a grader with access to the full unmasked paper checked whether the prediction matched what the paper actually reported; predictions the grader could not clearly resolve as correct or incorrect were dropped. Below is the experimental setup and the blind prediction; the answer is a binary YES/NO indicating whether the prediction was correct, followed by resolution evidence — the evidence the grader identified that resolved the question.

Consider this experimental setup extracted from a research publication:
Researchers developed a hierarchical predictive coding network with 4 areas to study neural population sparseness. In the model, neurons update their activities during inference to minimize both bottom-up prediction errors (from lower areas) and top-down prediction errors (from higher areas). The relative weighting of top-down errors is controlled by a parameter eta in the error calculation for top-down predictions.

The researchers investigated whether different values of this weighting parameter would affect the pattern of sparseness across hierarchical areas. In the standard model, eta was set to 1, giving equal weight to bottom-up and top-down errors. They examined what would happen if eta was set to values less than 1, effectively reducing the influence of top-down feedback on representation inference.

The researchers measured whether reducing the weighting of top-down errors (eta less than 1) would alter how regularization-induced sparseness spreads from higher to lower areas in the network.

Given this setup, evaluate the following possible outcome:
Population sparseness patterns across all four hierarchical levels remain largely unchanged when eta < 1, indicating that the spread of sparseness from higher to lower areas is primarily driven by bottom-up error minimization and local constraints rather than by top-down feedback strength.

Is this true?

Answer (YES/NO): NO